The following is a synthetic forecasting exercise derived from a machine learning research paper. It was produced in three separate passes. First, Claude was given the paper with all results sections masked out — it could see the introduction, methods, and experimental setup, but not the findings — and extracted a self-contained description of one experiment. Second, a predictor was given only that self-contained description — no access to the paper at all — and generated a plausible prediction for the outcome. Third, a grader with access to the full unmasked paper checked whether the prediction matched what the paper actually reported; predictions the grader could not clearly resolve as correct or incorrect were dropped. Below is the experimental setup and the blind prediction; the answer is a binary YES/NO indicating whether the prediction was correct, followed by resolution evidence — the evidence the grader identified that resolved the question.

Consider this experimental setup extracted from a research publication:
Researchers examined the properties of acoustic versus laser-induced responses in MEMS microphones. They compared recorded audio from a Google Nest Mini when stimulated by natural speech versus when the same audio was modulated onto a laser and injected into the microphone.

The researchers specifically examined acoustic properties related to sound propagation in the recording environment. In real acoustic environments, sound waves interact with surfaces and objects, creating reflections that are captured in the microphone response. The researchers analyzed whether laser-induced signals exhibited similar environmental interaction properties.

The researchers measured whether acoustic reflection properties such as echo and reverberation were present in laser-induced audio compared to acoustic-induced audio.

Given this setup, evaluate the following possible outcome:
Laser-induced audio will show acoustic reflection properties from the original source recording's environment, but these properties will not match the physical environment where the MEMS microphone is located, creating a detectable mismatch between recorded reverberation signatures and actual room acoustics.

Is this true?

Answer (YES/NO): NO